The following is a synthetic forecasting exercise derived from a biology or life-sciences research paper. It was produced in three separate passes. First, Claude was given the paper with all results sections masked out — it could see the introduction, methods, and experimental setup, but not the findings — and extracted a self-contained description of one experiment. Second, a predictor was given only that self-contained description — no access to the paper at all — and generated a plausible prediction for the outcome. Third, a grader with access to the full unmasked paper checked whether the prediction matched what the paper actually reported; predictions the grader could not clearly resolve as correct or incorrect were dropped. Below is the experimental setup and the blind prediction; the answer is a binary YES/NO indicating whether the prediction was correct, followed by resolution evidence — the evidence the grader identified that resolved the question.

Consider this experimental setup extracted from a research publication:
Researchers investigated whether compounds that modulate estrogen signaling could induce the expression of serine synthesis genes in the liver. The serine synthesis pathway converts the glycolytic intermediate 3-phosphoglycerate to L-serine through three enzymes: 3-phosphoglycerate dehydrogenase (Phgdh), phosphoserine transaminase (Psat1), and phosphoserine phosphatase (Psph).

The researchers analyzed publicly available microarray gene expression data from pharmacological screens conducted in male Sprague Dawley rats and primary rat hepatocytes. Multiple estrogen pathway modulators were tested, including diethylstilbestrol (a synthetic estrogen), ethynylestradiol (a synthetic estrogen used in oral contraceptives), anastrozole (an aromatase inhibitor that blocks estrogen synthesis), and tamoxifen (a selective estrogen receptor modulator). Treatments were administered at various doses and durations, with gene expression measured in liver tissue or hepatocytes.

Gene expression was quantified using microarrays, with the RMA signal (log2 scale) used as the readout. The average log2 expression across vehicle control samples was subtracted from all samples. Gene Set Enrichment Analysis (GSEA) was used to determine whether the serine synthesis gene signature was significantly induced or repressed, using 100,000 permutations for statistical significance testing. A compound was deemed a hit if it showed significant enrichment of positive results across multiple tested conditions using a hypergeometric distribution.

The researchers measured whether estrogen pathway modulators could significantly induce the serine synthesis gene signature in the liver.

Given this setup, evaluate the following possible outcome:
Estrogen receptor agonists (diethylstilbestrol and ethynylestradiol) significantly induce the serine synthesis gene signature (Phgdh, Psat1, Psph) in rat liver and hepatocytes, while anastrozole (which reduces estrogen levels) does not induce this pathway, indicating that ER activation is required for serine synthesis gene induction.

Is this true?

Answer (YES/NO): NO